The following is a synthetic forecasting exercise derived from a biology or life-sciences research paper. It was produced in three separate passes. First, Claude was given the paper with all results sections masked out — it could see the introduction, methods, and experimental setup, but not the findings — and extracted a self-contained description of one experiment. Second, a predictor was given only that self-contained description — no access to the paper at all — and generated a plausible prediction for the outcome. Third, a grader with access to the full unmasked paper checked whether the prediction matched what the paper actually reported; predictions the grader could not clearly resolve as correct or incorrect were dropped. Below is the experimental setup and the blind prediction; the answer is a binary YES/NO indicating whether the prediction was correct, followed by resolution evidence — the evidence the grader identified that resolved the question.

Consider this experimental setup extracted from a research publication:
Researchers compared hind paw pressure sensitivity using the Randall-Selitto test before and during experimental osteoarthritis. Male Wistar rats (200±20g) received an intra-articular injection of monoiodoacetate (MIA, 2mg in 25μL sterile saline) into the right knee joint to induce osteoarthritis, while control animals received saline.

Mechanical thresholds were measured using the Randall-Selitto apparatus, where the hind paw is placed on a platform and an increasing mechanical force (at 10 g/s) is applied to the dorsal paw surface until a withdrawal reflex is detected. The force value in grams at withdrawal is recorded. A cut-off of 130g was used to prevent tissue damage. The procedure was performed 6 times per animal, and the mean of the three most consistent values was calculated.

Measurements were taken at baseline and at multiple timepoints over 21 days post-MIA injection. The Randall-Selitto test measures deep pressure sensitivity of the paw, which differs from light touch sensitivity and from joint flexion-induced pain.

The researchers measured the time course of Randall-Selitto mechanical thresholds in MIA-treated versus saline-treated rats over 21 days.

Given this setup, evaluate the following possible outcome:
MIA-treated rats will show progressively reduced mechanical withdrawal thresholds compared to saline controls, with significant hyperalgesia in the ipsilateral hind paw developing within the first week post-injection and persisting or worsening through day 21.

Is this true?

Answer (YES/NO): NO